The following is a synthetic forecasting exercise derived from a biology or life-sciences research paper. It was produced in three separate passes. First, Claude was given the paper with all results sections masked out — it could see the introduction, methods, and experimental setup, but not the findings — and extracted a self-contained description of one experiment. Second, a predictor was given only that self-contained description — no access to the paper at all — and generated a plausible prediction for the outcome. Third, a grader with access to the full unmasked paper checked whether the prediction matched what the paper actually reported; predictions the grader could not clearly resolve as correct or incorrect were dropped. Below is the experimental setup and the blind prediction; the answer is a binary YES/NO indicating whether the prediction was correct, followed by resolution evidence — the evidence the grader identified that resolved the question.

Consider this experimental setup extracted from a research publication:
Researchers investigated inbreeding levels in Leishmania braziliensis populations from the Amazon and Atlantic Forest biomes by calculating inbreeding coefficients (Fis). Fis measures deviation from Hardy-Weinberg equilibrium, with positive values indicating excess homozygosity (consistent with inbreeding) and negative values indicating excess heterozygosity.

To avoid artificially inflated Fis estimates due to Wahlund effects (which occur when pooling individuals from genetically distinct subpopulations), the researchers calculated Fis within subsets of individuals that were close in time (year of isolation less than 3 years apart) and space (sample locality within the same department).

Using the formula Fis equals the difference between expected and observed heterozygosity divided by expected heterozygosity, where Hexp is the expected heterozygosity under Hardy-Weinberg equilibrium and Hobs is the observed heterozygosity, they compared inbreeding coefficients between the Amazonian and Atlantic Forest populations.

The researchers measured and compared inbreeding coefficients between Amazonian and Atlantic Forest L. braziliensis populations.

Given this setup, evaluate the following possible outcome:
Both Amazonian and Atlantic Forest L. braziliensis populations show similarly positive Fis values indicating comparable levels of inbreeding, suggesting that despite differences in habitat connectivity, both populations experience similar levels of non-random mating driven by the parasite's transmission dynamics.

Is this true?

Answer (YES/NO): NO